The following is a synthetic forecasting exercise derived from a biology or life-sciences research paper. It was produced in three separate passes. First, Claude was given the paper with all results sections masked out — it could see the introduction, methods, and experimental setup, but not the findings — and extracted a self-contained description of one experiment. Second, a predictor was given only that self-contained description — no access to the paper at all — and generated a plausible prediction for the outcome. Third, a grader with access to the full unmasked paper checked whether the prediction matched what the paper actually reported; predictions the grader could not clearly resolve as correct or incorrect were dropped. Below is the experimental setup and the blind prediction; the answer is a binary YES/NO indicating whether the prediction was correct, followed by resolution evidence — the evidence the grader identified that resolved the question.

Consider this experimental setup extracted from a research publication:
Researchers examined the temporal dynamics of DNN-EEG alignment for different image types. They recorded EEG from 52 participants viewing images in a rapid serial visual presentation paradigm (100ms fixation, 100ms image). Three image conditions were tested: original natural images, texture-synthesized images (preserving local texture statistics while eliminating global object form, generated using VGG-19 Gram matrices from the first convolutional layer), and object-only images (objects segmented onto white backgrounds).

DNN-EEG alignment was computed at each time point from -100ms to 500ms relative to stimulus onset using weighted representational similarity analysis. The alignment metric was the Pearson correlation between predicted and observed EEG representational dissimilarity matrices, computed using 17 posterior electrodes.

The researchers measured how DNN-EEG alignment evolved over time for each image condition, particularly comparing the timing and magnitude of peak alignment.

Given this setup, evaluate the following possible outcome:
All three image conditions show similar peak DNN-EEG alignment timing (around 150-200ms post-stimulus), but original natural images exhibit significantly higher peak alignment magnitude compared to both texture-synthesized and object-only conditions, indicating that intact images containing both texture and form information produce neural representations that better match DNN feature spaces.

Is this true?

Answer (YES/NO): NO